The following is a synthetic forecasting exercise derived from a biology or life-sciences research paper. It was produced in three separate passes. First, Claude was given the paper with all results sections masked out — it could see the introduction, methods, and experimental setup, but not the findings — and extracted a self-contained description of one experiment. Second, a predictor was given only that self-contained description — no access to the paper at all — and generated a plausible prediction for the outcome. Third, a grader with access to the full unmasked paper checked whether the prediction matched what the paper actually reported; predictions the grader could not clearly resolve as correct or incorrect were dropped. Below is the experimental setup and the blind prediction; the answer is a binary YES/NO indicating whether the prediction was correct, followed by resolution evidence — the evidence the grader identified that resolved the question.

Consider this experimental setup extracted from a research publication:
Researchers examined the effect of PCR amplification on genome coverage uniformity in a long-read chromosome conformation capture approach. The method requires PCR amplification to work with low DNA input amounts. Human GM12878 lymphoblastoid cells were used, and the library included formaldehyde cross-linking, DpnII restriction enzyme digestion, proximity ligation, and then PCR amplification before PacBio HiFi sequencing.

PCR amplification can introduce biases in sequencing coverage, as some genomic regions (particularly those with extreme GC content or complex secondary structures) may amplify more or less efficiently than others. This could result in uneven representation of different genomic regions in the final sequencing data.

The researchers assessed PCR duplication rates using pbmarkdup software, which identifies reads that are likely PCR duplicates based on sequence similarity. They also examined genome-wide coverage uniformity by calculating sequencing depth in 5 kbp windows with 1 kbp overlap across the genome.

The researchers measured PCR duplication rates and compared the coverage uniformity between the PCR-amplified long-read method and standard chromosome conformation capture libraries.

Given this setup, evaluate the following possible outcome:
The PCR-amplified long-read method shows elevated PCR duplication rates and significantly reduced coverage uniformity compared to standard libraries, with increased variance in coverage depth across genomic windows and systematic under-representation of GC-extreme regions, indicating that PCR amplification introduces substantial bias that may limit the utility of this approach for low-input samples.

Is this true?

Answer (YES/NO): NO